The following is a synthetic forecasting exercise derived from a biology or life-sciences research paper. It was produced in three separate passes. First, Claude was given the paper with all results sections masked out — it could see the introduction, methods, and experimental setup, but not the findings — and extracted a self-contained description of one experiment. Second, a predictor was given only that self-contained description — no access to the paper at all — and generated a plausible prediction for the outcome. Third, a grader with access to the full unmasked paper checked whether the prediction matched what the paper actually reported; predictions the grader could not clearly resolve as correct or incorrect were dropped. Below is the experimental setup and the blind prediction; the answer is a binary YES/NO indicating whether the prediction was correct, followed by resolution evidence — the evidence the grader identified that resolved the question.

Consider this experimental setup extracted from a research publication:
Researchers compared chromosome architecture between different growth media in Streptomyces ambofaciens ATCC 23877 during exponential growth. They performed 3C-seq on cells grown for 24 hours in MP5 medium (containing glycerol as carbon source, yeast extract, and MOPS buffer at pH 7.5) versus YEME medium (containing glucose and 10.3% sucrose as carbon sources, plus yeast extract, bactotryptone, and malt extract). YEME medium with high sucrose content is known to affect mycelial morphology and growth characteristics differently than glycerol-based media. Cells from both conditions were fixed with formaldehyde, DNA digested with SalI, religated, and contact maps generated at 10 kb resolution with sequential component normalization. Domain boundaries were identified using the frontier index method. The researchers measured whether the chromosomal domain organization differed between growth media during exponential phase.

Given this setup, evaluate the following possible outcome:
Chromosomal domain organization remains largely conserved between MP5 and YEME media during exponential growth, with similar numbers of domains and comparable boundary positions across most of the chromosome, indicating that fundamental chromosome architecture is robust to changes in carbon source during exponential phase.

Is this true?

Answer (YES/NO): YES